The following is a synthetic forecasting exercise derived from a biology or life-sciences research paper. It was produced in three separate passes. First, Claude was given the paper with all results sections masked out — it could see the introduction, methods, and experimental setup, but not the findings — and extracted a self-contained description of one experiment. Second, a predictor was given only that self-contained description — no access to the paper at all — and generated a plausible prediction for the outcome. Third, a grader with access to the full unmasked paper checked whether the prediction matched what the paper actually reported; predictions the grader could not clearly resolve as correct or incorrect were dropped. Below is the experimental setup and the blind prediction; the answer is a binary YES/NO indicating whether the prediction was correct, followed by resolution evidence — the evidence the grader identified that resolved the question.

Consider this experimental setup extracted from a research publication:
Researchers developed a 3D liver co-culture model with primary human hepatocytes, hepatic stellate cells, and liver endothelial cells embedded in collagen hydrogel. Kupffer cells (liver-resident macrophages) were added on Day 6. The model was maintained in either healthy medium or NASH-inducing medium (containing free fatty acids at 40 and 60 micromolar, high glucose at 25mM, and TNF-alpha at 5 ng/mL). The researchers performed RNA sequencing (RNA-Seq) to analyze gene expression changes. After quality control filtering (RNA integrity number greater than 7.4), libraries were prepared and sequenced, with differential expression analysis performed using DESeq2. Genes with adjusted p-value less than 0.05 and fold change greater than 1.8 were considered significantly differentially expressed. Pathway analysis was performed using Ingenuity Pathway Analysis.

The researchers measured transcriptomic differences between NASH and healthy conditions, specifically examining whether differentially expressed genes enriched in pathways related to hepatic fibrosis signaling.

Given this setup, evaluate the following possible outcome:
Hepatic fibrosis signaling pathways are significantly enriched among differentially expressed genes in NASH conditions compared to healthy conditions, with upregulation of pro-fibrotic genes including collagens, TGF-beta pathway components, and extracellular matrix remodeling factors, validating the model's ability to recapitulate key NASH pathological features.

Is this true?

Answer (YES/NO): NO